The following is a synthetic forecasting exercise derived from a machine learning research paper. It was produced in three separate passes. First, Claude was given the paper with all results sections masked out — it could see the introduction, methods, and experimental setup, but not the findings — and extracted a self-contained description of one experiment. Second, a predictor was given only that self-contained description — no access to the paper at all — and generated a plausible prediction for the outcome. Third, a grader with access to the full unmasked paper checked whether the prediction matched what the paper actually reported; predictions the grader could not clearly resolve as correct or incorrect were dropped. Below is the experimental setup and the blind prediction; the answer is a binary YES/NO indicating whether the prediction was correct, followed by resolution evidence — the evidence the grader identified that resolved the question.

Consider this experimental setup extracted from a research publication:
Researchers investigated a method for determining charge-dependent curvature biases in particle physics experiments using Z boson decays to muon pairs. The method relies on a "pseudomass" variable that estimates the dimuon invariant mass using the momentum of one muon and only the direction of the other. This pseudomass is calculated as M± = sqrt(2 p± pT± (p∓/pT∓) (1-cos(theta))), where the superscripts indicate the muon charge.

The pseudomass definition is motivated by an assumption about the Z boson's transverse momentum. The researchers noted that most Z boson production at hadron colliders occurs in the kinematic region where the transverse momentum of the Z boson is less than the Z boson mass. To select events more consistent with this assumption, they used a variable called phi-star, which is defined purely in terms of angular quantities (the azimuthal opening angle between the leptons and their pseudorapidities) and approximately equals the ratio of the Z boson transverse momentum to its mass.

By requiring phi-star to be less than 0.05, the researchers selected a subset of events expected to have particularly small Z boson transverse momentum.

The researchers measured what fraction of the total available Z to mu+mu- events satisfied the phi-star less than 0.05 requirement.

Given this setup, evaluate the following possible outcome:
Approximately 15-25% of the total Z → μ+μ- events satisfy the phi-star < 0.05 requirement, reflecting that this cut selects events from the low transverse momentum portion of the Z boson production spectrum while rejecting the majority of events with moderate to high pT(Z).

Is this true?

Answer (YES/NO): NO